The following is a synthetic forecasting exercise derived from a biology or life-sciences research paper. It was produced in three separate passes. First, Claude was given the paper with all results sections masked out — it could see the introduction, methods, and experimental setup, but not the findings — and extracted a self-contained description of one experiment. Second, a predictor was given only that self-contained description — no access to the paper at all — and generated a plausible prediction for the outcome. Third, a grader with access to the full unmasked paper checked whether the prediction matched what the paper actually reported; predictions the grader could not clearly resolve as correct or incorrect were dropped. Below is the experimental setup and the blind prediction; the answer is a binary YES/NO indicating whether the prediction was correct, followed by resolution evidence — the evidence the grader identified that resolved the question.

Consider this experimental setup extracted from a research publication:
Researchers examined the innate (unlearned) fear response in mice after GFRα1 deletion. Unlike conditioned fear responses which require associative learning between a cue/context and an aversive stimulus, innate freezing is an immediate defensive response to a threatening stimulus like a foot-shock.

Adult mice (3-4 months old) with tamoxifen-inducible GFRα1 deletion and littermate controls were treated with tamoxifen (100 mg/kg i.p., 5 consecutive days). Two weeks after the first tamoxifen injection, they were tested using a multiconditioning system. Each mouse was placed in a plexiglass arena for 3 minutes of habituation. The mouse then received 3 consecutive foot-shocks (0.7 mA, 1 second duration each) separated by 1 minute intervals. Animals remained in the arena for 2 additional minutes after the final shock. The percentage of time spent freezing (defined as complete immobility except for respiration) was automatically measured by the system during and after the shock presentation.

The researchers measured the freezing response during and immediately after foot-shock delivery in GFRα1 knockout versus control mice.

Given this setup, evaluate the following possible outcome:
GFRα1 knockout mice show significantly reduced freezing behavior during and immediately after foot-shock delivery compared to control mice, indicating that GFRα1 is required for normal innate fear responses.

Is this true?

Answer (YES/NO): NO